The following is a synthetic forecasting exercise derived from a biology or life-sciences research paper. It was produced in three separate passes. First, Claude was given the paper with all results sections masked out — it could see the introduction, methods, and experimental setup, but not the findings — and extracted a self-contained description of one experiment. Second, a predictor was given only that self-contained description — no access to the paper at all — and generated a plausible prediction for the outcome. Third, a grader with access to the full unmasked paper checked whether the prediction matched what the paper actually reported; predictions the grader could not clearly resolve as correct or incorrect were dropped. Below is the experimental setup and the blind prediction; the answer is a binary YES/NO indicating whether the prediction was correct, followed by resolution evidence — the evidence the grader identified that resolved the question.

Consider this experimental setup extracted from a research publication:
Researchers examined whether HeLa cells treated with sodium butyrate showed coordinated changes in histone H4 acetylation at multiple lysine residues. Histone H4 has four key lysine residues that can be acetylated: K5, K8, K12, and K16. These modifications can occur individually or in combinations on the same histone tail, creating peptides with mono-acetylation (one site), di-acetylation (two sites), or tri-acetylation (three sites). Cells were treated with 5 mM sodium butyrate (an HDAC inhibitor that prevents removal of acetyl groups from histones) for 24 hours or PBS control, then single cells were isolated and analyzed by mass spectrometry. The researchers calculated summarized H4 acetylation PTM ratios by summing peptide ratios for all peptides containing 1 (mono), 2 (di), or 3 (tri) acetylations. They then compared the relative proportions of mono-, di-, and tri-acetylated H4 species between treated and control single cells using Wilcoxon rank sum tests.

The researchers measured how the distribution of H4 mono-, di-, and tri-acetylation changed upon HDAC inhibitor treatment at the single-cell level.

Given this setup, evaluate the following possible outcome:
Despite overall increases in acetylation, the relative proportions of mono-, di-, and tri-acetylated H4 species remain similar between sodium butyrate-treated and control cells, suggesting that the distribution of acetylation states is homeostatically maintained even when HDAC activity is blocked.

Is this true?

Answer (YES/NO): NO